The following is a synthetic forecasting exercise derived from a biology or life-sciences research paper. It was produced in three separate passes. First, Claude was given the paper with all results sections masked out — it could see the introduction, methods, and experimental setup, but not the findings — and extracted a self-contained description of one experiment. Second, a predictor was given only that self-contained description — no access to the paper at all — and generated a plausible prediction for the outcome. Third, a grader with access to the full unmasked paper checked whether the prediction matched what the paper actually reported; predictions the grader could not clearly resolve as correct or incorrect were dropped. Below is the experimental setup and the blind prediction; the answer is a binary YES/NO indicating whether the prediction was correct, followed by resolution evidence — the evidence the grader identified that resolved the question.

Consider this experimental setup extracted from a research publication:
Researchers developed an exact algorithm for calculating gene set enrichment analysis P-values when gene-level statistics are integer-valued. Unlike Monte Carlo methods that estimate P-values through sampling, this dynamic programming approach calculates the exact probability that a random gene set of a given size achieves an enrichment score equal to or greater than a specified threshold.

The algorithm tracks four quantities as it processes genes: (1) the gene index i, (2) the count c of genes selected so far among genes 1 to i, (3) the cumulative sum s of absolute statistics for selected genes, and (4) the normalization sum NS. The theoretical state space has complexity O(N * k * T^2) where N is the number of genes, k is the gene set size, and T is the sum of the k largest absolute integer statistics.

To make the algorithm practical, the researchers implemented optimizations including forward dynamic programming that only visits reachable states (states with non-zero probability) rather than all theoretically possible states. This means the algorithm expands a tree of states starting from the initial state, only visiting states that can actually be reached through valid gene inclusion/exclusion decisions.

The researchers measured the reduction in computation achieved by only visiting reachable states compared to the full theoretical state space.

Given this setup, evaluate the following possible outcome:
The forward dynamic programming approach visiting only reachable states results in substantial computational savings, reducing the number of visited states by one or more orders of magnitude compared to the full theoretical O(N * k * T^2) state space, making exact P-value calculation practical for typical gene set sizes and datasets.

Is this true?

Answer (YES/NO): YES